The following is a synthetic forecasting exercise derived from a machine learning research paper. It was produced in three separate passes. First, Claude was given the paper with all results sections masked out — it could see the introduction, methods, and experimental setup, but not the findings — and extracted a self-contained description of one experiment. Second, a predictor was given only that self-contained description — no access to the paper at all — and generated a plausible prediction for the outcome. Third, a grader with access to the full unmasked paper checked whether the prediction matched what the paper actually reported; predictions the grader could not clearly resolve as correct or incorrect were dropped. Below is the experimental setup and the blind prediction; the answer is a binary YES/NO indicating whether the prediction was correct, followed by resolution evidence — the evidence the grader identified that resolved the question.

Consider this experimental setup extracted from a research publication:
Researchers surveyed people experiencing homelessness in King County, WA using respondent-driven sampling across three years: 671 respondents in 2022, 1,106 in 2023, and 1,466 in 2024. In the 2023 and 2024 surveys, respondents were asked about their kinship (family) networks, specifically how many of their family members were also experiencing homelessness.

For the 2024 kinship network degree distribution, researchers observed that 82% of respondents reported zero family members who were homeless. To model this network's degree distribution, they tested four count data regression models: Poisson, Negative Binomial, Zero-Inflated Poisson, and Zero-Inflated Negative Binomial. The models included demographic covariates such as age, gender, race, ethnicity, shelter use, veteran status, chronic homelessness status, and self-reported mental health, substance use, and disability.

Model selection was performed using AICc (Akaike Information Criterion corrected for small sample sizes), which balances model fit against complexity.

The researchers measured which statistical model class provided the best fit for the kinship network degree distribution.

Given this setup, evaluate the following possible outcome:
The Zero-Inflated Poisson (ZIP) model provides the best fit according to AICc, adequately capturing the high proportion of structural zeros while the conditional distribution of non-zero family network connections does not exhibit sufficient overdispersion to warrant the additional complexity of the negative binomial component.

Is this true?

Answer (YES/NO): NO